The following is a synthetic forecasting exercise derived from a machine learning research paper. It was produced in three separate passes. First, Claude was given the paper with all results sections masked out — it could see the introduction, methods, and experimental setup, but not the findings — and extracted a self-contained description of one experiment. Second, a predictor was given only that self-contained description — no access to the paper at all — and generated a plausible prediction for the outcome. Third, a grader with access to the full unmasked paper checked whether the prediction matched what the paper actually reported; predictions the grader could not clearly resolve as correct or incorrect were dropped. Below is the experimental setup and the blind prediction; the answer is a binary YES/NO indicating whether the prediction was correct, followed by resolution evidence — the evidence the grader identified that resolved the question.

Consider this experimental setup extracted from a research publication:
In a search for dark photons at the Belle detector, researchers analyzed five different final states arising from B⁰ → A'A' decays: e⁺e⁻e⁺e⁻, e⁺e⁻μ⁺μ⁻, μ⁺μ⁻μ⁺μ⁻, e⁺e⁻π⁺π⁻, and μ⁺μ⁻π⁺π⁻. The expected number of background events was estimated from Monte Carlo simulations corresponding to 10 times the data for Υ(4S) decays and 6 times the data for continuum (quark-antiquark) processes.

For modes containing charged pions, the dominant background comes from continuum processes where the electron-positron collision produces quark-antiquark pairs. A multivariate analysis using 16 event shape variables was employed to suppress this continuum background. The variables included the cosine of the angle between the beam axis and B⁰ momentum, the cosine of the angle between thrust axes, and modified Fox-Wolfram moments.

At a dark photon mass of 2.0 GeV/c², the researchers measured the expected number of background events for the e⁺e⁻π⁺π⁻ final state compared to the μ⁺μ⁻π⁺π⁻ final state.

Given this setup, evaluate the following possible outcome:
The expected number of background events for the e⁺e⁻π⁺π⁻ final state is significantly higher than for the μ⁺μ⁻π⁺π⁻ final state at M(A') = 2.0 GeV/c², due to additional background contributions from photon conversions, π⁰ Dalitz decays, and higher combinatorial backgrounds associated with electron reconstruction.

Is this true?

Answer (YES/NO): YES